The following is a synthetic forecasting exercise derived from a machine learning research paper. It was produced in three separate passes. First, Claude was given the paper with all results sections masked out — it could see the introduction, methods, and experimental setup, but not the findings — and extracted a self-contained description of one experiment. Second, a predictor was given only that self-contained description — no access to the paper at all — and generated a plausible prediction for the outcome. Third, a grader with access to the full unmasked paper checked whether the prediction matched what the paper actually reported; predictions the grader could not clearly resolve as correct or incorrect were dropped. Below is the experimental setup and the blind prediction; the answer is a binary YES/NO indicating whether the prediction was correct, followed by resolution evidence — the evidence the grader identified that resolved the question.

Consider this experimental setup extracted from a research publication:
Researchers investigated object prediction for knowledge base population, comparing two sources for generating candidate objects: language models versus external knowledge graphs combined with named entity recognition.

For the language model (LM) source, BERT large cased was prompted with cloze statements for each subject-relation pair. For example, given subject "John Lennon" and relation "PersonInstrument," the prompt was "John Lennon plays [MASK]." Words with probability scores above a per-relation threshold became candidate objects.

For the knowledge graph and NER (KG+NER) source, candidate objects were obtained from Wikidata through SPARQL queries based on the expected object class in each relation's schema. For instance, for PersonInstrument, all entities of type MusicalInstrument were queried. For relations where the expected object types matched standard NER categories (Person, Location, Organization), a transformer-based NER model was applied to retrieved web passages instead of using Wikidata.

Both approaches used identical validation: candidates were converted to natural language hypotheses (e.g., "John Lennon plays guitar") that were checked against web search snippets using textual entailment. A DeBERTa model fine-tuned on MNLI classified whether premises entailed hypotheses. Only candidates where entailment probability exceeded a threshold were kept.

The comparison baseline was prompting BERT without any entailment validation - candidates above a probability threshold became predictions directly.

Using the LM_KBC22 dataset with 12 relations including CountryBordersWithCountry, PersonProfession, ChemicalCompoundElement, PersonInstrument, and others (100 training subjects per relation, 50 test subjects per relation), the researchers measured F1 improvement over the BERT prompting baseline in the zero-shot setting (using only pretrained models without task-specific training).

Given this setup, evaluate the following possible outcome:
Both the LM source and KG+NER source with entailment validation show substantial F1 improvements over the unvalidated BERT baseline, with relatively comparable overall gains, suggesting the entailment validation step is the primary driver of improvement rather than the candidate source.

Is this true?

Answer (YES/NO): NO